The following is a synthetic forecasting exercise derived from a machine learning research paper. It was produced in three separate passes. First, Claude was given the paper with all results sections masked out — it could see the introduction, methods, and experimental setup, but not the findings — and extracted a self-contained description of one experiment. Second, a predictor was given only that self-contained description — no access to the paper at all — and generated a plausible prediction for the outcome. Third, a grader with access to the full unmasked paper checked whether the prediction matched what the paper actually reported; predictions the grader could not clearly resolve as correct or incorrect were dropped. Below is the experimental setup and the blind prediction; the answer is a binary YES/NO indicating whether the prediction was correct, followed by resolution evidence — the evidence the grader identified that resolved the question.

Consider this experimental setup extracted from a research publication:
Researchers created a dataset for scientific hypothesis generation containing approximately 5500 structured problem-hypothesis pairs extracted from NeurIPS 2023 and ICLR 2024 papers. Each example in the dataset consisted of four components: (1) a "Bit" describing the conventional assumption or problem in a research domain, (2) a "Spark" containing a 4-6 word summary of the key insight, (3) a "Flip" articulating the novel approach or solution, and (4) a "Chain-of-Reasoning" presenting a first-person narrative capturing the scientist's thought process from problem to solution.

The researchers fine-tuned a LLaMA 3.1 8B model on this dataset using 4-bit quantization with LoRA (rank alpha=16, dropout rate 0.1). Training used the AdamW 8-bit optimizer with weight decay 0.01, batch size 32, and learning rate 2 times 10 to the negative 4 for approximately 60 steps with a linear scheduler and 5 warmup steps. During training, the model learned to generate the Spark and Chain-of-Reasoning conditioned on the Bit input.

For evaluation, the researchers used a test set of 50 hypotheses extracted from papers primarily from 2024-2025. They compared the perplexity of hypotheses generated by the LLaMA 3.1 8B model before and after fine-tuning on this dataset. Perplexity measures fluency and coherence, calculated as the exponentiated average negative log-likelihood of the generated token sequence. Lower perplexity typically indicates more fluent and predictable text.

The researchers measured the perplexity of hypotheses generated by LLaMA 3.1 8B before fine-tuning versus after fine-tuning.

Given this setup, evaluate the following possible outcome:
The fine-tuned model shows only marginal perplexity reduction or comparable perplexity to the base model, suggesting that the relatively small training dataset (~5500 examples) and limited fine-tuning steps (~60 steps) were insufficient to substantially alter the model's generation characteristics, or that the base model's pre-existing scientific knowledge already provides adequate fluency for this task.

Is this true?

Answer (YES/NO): NO